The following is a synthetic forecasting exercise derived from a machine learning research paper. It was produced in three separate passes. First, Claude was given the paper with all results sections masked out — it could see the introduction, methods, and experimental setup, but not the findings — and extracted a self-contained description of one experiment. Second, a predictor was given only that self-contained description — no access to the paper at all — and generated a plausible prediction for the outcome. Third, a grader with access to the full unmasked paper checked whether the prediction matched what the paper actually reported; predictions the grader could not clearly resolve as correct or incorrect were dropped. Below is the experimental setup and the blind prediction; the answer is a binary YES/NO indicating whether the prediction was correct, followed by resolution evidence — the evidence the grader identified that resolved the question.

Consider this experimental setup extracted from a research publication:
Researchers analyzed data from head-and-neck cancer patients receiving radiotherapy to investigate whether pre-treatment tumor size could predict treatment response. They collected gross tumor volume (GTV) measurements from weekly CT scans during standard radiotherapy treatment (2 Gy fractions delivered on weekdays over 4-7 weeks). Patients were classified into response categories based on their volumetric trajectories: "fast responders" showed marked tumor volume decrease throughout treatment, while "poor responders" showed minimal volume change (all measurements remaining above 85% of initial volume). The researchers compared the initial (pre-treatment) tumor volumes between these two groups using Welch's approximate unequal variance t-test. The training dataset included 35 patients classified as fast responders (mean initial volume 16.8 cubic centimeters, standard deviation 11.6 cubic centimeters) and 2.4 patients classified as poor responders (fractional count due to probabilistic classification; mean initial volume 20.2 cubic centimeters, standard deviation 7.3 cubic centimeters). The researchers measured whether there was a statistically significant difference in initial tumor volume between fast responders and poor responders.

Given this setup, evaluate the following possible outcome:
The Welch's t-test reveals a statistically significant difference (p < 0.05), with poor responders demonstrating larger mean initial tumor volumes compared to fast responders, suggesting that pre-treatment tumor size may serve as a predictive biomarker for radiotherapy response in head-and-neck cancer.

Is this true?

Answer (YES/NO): NO